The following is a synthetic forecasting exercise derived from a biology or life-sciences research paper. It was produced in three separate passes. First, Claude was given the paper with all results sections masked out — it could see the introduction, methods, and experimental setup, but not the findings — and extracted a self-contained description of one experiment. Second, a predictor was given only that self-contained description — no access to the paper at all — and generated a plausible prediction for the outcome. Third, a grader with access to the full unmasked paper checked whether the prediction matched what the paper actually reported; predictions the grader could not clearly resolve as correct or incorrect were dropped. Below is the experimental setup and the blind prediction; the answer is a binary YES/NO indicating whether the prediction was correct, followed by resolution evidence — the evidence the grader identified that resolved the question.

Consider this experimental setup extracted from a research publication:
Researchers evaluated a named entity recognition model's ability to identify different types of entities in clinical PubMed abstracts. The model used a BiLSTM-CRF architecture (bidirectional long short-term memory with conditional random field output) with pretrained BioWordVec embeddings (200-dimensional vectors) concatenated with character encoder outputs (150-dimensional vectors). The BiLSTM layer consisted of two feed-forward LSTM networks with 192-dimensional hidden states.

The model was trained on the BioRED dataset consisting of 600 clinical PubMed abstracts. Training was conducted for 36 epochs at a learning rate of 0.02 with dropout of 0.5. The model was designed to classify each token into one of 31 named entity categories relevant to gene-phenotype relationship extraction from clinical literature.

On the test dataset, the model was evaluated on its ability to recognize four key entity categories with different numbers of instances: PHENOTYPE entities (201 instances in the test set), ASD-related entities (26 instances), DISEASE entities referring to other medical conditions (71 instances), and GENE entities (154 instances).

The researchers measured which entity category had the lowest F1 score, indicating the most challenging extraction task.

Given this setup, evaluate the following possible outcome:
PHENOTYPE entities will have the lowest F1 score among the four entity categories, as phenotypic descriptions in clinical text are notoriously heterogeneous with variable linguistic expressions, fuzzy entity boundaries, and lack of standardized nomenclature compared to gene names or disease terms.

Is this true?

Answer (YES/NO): YES